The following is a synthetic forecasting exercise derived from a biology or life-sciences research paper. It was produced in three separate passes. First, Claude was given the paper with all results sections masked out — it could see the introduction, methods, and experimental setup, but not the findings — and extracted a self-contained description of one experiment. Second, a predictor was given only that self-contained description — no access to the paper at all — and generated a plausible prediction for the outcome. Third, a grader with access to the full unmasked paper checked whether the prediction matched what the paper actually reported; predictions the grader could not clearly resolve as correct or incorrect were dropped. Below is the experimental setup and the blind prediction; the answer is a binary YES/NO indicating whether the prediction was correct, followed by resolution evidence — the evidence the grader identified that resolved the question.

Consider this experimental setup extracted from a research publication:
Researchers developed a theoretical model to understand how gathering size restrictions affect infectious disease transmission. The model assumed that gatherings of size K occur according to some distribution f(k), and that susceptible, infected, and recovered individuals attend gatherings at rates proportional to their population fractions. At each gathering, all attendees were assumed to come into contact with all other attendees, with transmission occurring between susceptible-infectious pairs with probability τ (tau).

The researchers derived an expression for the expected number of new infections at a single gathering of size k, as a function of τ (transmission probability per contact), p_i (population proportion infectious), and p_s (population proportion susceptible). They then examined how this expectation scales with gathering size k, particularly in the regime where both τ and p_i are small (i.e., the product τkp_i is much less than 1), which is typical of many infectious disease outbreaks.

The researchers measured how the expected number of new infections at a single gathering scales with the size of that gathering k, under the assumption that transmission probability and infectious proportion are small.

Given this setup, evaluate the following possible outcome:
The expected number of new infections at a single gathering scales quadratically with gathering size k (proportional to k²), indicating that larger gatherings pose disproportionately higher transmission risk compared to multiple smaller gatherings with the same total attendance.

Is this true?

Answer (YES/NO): YES